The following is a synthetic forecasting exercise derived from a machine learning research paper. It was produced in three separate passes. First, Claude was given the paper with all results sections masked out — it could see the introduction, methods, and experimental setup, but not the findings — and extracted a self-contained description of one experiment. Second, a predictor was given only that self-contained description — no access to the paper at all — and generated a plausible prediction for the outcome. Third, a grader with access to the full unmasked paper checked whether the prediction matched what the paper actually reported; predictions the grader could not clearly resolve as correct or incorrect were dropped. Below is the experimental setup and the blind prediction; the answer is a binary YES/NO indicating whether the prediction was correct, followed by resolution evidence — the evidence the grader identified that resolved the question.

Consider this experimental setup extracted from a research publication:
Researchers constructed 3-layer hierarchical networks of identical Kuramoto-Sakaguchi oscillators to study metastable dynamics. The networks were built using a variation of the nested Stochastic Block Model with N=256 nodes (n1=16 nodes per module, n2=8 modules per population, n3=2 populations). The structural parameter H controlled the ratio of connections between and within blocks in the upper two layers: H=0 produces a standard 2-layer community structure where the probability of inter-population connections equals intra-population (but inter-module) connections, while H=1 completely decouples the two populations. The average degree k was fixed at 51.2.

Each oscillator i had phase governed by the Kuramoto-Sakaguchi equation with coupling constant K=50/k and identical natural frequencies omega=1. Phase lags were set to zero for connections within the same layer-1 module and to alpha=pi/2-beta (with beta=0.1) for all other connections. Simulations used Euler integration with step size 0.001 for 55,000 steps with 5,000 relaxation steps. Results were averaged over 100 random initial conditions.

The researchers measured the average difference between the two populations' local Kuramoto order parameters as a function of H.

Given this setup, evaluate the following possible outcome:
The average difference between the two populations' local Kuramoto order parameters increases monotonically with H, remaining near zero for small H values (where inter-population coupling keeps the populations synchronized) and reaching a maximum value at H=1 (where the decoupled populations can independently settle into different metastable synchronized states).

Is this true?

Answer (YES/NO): NO